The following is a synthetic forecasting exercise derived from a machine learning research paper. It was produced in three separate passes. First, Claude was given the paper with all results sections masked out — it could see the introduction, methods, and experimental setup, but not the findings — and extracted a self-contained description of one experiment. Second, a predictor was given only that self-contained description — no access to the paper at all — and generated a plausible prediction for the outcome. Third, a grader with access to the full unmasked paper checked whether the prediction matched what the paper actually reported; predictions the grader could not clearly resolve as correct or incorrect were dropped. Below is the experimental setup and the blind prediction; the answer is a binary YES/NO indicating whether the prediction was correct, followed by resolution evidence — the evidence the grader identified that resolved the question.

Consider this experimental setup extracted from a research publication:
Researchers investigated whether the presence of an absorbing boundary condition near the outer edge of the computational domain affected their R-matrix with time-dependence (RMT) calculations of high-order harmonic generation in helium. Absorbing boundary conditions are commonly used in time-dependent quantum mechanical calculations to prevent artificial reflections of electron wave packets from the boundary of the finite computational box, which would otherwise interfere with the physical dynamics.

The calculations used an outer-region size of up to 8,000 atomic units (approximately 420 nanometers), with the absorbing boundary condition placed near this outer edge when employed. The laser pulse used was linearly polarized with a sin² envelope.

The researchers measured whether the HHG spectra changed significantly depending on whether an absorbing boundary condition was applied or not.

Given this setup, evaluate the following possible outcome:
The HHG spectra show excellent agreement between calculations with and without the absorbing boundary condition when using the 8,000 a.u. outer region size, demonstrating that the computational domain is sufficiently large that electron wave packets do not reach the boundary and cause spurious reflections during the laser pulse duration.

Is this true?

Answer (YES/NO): YES